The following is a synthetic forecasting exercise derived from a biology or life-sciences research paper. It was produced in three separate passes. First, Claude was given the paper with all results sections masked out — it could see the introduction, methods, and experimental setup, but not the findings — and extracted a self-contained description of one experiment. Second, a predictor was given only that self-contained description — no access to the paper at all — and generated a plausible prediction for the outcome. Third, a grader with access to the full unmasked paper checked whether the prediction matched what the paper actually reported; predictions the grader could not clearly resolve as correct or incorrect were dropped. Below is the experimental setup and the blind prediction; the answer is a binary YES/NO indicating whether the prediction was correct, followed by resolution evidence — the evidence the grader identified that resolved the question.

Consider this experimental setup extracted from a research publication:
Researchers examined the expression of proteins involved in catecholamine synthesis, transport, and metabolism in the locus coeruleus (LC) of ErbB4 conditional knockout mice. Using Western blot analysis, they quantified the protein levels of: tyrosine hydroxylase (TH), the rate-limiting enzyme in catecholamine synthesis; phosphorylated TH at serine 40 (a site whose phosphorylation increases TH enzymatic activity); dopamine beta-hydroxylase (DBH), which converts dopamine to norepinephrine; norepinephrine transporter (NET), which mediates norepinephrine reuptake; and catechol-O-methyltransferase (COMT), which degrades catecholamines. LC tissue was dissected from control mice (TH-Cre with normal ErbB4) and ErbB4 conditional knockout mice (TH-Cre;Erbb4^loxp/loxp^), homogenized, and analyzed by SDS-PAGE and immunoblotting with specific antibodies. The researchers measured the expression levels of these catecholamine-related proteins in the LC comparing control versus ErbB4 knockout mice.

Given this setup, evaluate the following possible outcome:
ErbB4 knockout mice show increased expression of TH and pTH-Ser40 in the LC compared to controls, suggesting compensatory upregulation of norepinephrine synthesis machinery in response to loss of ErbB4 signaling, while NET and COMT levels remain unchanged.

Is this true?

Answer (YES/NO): NO